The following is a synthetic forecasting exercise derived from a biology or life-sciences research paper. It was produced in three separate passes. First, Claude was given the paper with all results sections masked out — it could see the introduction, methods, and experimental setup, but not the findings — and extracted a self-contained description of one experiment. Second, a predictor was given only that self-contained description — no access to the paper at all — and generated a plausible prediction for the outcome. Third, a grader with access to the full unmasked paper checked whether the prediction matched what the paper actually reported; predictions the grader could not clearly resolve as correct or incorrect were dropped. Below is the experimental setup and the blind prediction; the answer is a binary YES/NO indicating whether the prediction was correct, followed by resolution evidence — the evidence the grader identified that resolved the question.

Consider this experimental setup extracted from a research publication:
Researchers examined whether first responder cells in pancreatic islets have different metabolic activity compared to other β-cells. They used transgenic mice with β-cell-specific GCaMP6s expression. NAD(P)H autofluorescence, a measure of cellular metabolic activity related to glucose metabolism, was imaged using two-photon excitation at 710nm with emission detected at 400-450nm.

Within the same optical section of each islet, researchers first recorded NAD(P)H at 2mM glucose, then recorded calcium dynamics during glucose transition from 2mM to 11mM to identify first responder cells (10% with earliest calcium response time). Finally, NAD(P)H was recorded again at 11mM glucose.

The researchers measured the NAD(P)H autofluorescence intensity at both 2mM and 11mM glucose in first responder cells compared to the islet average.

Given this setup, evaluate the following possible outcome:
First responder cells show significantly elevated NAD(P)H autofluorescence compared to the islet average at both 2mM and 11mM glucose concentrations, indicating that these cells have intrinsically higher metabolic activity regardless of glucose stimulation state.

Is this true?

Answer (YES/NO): NO